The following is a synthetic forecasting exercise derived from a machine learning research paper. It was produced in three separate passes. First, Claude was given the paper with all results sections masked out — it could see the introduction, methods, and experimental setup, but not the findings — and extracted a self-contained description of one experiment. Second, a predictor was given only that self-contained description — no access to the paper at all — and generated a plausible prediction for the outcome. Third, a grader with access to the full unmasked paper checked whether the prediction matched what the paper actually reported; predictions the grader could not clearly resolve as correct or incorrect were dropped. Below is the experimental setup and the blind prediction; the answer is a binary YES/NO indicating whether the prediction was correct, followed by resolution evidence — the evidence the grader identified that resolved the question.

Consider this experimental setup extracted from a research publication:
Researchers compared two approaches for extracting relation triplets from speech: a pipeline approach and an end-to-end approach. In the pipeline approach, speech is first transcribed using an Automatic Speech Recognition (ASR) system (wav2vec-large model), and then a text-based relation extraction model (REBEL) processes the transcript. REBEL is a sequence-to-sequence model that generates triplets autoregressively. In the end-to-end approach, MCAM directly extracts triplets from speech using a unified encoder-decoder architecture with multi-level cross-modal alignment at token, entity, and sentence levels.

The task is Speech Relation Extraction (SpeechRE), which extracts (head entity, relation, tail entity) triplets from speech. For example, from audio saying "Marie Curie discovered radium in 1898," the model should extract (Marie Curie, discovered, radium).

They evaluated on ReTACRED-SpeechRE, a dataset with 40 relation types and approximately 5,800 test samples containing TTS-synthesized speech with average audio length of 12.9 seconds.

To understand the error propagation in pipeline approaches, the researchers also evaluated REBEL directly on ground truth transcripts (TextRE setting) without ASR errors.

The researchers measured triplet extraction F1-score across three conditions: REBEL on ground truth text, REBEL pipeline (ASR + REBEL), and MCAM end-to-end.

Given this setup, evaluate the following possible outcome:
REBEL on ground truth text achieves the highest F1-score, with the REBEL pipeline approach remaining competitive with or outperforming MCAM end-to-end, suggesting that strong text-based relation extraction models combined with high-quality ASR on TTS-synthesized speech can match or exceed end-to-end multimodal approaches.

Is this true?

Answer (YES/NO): NO